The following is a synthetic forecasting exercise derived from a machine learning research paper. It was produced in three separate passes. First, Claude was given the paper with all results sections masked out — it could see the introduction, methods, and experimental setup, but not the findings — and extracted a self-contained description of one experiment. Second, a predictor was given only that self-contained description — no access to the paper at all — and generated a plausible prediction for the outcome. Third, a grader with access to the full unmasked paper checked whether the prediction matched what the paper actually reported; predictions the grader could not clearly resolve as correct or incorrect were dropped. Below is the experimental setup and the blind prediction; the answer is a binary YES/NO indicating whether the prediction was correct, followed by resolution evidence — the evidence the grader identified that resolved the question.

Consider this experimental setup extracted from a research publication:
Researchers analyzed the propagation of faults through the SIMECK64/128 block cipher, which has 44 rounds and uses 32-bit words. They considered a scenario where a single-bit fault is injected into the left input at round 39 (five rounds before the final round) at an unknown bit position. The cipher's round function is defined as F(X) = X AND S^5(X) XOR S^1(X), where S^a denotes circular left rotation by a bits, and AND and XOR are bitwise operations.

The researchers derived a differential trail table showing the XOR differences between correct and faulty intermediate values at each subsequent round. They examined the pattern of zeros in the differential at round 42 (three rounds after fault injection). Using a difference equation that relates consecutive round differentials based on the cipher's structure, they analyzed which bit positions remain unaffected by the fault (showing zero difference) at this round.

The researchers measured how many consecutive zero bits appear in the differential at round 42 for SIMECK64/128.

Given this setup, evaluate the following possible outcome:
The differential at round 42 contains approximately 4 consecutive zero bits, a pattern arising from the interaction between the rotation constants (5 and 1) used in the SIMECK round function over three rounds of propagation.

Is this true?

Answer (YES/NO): NO